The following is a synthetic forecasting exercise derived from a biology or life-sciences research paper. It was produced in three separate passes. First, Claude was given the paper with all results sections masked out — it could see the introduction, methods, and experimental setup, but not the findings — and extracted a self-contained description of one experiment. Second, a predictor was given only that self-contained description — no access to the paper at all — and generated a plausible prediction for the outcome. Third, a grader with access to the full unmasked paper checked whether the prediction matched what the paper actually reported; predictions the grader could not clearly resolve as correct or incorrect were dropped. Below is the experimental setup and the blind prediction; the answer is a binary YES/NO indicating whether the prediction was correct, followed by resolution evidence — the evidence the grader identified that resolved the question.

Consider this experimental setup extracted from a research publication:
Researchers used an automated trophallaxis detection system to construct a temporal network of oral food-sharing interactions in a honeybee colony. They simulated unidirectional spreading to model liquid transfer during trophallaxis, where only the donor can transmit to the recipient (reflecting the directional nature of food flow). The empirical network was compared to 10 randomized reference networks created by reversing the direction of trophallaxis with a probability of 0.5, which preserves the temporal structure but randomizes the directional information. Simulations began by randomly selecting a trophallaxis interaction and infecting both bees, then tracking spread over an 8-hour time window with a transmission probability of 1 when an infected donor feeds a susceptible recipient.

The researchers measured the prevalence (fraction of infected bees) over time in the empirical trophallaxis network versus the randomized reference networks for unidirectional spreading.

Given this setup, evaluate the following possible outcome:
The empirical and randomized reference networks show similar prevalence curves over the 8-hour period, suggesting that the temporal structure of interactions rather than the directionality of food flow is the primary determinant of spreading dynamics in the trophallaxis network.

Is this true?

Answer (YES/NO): NO